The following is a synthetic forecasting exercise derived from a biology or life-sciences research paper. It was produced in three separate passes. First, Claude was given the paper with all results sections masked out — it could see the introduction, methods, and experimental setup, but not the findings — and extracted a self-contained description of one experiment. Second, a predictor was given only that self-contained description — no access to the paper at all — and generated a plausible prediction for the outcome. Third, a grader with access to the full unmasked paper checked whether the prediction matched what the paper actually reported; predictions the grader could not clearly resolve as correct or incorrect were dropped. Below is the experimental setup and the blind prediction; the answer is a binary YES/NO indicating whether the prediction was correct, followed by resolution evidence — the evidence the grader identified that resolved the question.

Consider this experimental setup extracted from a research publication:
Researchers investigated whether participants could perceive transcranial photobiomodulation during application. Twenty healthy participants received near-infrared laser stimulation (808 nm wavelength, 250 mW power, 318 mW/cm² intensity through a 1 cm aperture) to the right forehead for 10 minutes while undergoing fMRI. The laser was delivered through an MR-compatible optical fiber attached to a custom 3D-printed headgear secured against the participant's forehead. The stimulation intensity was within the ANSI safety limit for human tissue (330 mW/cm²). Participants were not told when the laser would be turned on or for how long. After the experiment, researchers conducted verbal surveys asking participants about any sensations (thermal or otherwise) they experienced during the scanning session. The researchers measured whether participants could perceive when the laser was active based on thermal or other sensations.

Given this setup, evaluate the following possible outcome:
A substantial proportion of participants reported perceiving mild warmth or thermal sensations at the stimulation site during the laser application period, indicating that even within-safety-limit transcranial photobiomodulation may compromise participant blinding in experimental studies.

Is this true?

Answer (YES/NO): NO